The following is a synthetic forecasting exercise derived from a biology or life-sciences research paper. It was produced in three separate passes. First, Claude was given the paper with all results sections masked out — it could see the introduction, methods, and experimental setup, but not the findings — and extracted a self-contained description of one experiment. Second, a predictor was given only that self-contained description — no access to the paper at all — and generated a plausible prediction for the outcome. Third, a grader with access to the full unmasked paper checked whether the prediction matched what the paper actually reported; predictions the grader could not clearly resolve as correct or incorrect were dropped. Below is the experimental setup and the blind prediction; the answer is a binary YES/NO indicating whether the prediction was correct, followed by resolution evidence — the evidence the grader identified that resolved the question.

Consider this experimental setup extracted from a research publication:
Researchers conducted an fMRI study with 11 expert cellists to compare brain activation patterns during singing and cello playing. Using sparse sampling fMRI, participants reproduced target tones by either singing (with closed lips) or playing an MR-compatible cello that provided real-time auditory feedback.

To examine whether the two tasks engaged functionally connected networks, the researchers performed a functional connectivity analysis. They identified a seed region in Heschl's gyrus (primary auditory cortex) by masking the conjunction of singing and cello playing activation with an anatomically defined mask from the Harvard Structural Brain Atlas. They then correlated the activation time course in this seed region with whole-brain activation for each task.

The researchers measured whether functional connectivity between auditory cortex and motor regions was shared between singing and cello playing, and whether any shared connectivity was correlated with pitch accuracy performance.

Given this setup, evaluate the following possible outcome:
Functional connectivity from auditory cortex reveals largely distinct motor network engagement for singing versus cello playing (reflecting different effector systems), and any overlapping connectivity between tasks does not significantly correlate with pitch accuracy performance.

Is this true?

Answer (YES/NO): NO